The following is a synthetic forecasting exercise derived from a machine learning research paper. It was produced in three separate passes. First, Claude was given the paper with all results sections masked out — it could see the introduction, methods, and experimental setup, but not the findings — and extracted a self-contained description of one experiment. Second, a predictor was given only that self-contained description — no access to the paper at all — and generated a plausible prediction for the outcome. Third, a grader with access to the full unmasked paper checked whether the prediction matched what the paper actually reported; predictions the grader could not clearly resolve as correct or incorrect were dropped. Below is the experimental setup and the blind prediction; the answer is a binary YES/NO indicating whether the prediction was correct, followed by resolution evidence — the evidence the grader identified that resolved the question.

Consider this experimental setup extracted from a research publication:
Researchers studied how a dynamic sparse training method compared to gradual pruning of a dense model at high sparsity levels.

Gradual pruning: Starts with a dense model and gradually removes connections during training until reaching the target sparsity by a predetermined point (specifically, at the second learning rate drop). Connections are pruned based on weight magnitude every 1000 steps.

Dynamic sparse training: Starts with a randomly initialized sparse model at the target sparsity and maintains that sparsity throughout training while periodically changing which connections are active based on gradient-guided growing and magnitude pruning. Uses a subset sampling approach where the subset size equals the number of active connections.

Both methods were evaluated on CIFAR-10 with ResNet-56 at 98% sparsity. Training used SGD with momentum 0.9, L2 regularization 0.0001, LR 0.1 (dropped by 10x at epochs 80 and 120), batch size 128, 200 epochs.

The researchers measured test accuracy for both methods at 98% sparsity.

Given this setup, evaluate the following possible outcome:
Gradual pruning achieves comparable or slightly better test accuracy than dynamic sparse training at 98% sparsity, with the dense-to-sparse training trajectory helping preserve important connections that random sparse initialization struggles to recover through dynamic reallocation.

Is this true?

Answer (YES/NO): YES